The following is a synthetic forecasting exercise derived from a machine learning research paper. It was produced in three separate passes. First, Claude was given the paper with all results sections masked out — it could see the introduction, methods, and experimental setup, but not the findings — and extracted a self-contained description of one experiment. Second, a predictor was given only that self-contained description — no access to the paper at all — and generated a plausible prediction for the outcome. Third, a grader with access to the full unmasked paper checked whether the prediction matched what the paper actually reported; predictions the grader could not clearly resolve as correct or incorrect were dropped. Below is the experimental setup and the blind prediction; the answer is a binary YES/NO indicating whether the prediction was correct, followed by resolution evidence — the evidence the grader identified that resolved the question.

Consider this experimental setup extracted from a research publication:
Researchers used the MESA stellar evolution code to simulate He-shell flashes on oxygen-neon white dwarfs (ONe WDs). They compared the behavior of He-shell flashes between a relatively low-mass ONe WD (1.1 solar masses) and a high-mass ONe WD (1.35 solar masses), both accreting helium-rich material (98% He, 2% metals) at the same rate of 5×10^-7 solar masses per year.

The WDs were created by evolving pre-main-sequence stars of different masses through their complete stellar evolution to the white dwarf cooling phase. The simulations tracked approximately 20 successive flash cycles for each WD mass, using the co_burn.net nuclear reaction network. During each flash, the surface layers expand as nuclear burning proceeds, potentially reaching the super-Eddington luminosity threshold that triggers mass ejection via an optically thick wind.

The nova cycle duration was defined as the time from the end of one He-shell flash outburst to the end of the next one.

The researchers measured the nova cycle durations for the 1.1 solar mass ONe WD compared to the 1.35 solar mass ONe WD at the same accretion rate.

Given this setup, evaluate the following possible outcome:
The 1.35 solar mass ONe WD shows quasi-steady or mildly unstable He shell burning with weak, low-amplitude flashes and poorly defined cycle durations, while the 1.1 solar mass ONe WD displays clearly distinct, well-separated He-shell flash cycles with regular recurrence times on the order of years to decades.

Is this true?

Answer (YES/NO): NO